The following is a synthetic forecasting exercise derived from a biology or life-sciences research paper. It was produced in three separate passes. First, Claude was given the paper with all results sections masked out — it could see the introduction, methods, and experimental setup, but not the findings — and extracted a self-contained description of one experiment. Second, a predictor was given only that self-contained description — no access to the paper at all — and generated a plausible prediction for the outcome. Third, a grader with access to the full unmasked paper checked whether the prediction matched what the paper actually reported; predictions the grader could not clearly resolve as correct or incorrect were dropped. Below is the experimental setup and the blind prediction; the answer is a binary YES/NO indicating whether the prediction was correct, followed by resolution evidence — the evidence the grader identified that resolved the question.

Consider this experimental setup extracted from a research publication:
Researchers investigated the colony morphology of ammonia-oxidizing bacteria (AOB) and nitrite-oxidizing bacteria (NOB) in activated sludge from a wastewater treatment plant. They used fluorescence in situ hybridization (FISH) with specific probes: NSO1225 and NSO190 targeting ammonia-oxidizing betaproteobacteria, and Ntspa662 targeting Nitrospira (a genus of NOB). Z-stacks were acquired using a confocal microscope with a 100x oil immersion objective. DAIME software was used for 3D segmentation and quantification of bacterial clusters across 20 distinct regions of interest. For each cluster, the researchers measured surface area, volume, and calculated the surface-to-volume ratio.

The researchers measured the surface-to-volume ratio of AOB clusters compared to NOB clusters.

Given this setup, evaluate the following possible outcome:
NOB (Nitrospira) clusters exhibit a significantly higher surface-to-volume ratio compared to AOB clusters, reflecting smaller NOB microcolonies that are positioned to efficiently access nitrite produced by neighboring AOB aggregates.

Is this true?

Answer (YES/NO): NO